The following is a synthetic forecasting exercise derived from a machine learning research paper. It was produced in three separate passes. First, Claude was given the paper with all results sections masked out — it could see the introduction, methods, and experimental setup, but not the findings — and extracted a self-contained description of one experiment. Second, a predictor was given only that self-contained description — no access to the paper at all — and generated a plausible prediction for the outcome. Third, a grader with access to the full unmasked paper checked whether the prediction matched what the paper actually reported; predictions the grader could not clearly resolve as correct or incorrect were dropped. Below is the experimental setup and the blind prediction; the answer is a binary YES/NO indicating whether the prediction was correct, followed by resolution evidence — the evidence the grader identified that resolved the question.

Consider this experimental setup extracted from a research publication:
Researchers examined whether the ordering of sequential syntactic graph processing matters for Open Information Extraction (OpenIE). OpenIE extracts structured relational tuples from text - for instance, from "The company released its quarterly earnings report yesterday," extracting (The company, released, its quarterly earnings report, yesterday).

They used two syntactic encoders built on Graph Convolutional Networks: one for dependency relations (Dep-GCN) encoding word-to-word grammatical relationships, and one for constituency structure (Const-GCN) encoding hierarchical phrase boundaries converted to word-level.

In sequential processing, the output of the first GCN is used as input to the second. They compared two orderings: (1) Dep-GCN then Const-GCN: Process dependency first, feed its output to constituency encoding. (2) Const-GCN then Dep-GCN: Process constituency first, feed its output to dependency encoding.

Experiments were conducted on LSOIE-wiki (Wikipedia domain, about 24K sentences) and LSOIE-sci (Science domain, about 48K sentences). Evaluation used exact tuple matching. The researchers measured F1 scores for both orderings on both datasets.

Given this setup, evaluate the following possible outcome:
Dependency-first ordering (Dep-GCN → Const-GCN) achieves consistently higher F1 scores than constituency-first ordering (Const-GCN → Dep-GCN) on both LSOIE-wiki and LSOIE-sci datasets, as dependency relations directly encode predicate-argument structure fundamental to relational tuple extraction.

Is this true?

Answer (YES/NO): YES